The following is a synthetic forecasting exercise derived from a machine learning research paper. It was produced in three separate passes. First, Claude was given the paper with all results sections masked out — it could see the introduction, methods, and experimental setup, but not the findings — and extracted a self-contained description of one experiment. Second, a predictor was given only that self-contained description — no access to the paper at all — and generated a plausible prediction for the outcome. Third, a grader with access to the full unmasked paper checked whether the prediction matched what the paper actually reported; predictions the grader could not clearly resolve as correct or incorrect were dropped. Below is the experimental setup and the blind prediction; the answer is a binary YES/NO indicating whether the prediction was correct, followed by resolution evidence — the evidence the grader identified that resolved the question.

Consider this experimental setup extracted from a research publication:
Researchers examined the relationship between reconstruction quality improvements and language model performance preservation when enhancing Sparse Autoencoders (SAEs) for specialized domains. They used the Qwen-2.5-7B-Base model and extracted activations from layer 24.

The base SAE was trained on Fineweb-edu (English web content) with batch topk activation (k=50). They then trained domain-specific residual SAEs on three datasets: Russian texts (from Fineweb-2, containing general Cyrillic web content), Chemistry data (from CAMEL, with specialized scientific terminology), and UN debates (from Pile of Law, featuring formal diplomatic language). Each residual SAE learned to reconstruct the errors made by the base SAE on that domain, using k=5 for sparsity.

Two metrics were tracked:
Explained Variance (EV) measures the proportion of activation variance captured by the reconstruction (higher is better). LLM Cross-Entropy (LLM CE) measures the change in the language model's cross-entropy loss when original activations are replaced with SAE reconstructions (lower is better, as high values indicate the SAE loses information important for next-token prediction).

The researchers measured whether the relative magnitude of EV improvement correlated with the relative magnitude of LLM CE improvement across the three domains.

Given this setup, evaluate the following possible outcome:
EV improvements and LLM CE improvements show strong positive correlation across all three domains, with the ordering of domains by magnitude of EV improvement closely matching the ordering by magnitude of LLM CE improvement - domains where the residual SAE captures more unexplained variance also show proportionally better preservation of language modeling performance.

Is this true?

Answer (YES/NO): YES